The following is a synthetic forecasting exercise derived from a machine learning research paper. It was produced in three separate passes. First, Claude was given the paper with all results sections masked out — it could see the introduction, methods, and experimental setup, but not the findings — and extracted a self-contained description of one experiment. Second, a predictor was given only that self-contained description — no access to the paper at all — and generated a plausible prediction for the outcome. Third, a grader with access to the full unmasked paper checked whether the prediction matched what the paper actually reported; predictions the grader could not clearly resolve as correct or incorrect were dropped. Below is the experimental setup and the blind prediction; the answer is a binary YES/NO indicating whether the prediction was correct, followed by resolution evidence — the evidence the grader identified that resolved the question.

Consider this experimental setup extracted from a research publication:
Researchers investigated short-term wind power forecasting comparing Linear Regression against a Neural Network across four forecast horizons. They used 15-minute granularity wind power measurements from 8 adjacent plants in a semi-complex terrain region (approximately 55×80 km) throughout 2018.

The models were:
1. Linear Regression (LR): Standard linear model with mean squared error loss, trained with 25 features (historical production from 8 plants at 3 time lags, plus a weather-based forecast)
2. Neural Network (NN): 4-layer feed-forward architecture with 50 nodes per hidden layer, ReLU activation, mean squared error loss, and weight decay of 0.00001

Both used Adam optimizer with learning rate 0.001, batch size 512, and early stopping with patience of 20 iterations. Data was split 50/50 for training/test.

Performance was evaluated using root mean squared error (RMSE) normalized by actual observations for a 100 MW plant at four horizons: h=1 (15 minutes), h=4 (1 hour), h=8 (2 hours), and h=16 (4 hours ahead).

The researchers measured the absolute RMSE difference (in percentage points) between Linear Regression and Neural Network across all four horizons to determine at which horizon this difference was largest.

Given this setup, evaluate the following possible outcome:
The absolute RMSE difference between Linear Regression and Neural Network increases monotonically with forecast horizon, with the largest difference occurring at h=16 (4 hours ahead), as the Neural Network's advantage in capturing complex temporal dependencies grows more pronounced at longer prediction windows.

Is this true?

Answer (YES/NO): YES